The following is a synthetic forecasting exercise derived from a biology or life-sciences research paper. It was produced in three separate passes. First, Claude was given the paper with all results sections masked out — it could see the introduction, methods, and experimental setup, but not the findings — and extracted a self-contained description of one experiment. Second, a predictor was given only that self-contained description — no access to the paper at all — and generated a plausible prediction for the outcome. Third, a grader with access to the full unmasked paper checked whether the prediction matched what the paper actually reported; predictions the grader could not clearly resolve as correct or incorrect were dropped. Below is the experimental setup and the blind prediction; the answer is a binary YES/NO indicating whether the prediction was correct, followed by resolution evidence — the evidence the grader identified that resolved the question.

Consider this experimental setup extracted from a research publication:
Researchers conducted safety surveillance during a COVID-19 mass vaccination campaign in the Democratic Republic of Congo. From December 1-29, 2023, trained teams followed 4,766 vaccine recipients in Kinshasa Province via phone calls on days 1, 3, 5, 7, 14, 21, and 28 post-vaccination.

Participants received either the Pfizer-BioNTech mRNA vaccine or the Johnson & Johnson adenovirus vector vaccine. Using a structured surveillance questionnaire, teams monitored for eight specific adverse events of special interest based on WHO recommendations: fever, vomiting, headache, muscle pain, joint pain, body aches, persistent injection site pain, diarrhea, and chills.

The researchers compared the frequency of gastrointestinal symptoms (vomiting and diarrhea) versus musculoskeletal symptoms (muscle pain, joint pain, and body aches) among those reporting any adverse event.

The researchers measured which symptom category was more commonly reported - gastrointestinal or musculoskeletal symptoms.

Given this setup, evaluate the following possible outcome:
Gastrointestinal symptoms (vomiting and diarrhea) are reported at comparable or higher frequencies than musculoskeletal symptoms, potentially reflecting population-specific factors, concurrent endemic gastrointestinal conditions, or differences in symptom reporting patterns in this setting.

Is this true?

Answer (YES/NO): NO